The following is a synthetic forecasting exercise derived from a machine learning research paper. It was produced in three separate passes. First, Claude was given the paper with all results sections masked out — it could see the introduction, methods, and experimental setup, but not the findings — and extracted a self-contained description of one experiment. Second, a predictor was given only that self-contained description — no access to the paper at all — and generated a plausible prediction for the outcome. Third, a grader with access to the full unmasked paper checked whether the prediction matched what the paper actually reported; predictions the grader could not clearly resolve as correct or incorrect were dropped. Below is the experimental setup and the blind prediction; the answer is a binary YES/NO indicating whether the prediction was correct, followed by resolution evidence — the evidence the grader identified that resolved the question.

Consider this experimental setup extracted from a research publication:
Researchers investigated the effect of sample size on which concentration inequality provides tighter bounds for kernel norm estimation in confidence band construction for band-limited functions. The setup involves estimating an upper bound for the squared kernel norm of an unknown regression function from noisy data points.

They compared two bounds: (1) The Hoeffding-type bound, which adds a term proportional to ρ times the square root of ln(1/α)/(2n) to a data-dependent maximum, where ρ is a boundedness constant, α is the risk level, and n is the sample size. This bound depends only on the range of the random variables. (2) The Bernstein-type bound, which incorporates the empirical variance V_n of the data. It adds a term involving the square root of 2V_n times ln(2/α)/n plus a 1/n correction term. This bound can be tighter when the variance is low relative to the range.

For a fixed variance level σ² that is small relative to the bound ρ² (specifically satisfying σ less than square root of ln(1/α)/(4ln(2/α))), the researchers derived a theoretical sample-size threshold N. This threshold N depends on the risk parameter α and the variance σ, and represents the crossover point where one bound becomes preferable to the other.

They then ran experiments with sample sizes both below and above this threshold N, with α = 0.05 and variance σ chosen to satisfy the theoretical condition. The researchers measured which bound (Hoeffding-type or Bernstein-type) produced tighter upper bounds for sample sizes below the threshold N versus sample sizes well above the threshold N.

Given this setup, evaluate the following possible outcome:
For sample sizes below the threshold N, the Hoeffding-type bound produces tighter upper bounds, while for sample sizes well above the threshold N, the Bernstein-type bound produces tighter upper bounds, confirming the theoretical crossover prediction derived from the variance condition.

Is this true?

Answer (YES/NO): YES